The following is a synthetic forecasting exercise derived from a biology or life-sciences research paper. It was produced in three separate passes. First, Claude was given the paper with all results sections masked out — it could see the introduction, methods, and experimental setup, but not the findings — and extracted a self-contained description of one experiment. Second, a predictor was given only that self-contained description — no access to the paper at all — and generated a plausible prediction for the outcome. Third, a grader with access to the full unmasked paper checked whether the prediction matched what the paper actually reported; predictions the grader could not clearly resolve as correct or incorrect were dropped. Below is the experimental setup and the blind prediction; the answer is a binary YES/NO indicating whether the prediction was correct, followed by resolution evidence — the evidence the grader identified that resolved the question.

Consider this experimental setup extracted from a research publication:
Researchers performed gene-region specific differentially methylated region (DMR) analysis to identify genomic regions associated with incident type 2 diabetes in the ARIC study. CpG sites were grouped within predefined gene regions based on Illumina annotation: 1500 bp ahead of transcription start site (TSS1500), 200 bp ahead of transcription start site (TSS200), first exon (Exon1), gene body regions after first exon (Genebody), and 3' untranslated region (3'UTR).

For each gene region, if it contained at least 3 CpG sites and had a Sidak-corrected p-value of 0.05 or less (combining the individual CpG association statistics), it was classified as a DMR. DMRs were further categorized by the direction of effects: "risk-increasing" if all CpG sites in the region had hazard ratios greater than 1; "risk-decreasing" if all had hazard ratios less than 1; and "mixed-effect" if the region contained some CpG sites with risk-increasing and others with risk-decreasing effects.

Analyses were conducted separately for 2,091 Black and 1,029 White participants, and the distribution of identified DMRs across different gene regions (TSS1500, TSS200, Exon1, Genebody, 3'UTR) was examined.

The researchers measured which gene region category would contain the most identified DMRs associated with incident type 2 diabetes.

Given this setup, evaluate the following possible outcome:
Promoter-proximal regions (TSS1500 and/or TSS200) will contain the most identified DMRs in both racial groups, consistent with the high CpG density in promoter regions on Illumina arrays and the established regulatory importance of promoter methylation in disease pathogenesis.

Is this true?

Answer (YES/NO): NO